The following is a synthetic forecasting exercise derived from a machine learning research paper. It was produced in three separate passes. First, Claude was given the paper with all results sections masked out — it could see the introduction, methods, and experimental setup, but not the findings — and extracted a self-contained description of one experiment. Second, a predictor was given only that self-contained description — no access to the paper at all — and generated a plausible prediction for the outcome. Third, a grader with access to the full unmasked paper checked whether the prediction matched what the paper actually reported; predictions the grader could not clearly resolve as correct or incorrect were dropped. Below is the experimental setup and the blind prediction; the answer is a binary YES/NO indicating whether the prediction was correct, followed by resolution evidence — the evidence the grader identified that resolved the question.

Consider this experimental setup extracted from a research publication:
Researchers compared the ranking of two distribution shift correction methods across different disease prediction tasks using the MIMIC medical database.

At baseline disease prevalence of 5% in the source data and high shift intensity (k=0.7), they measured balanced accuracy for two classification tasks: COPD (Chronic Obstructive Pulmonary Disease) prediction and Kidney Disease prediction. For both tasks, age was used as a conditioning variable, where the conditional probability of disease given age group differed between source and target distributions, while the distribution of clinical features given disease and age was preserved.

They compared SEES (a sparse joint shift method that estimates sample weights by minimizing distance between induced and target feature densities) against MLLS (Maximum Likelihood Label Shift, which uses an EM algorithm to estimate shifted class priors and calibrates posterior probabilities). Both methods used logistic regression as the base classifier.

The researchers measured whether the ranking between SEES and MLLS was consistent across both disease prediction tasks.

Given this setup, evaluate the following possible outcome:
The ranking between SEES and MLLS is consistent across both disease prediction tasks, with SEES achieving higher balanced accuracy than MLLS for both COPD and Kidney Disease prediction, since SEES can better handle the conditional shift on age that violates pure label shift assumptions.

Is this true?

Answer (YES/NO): NO